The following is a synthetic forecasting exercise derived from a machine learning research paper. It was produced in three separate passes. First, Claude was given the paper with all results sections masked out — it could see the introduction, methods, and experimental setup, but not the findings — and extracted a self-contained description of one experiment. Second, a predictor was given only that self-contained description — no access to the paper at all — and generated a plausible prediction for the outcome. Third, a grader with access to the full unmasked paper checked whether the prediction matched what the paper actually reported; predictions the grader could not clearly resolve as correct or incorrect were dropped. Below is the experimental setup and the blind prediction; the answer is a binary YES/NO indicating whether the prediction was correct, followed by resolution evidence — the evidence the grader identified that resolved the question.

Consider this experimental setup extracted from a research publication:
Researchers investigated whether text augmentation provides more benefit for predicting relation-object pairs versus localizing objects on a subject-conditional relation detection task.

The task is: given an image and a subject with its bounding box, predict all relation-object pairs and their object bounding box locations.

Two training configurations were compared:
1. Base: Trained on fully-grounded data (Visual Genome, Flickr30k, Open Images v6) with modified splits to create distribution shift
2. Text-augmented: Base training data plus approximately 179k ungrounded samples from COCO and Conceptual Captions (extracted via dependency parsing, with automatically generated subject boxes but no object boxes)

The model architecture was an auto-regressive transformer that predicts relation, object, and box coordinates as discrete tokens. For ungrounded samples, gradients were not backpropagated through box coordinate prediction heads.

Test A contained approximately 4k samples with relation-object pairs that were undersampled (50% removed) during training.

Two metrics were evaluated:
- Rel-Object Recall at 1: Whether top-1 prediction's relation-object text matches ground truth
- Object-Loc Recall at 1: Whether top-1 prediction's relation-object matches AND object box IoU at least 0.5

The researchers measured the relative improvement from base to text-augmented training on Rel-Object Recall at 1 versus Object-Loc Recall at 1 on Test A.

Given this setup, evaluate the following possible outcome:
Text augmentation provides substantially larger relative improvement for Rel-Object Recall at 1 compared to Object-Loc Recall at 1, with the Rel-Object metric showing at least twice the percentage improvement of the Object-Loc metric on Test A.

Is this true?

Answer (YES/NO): NO